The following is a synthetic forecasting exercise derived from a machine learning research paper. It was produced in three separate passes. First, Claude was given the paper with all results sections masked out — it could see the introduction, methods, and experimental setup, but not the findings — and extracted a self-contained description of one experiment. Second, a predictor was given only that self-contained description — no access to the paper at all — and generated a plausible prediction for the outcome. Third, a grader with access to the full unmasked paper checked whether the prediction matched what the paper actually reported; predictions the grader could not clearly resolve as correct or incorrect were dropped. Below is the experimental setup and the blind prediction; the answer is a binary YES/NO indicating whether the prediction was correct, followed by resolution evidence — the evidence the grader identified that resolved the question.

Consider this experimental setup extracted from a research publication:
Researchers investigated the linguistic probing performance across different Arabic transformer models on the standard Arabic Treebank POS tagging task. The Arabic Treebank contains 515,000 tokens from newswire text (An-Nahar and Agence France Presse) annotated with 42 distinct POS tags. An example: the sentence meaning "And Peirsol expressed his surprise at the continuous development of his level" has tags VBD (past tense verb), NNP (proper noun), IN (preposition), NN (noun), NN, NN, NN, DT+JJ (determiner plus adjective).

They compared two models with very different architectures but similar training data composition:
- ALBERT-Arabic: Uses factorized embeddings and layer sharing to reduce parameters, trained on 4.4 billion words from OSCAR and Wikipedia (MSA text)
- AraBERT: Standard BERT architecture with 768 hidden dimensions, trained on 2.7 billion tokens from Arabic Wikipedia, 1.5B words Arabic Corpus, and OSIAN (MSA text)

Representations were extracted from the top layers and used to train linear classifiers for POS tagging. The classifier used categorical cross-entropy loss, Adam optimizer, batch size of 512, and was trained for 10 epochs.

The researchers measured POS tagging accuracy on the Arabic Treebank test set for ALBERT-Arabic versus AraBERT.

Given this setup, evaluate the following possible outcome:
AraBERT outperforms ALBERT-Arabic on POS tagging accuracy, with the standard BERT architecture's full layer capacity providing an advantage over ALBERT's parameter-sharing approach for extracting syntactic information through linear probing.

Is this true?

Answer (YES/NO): NO